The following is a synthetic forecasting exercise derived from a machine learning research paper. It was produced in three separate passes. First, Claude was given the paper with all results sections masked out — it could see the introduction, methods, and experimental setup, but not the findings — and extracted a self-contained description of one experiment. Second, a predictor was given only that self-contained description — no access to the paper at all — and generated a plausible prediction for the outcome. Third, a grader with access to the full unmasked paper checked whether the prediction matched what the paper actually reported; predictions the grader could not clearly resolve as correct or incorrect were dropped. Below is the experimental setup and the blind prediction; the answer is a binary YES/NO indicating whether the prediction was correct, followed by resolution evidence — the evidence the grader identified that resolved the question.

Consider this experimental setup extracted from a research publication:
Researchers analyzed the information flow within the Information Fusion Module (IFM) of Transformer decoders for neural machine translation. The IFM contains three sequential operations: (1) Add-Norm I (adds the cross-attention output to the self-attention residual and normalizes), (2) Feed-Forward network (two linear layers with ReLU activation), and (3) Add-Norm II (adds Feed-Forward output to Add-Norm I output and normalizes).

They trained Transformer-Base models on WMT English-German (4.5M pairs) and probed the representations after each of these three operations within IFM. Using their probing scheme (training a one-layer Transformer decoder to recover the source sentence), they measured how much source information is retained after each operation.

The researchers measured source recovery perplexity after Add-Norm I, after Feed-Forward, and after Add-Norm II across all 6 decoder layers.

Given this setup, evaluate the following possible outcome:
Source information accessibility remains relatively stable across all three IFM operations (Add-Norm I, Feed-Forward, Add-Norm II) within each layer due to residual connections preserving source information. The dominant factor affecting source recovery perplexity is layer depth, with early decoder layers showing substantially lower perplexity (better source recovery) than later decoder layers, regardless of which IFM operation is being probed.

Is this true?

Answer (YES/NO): NO